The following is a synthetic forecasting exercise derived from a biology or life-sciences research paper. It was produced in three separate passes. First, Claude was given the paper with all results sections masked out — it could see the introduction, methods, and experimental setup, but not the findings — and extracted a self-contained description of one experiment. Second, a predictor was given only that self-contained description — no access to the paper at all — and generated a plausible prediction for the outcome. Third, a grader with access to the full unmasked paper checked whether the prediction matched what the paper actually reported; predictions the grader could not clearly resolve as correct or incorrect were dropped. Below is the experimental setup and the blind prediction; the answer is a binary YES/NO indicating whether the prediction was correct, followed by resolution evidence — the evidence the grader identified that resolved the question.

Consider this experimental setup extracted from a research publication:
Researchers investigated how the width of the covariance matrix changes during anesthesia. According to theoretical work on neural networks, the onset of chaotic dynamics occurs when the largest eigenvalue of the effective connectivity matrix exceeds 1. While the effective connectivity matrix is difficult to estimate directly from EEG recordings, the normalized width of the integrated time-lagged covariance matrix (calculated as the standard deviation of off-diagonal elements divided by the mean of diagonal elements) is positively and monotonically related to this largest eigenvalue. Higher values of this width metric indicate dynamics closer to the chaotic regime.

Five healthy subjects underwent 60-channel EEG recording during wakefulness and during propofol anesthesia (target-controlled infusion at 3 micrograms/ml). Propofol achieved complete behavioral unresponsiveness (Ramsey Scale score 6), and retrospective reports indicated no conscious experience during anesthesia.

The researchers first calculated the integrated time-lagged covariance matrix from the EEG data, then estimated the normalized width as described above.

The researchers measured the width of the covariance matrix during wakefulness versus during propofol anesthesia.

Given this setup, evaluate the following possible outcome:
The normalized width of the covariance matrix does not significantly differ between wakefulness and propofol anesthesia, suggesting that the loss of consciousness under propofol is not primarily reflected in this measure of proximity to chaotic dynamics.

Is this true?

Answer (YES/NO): NO